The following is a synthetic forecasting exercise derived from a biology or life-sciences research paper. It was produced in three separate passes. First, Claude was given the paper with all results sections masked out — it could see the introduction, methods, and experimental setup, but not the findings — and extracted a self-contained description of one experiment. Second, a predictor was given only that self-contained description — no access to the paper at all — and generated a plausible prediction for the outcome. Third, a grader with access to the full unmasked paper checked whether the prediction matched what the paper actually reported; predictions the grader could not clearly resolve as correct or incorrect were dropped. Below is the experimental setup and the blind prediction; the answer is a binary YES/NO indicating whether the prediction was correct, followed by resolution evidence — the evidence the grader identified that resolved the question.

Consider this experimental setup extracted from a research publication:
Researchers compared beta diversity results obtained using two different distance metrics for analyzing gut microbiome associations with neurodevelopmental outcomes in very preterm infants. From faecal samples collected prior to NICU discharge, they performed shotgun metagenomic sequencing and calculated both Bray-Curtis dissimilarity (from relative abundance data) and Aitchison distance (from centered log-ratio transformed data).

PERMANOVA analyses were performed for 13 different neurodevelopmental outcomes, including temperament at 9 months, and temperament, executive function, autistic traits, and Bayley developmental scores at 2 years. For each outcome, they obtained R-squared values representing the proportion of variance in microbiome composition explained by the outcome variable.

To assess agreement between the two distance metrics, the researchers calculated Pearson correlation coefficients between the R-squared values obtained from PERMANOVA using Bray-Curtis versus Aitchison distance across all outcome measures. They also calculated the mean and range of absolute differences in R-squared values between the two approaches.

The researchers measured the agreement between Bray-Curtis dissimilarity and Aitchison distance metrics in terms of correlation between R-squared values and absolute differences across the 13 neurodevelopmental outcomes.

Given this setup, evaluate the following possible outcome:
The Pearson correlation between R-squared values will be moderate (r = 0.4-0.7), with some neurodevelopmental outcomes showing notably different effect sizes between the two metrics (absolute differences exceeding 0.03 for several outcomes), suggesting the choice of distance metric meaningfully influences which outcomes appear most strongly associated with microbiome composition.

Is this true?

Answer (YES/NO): NO